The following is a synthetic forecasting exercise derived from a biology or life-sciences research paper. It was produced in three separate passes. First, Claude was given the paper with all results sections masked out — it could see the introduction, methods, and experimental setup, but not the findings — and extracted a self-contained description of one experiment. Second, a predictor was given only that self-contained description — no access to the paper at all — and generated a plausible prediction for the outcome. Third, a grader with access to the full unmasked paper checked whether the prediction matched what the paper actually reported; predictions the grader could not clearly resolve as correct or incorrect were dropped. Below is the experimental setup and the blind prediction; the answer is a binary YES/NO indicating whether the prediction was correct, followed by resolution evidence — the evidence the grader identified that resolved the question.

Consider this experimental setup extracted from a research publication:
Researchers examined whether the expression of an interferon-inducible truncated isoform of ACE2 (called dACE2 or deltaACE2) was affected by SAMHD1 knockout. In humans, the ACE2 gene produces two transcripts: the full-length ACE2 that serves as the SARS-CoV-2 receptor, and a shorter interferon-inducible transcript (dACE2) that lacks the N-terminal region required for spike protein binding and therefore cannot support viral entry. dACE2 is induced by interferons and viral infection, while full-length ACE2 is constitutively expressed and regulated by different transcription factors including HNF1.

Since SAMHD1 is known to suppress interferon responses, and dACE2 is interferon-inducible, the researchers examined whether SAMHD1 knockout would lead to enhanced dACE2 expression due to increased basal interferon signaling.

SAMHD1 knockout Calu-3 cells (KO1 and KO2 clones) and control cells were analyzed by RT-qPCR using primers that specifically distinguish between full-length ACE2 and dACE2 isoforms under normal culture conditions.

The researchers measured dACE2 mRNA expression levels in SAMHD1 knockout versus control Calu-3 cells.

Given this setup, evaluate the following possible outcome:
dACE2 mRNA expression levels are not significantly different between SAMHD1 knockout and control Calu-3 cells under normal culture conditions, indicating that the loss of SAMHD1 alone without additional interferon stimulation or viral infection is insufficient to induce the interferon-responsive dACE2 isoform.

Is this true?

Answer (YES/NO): NO